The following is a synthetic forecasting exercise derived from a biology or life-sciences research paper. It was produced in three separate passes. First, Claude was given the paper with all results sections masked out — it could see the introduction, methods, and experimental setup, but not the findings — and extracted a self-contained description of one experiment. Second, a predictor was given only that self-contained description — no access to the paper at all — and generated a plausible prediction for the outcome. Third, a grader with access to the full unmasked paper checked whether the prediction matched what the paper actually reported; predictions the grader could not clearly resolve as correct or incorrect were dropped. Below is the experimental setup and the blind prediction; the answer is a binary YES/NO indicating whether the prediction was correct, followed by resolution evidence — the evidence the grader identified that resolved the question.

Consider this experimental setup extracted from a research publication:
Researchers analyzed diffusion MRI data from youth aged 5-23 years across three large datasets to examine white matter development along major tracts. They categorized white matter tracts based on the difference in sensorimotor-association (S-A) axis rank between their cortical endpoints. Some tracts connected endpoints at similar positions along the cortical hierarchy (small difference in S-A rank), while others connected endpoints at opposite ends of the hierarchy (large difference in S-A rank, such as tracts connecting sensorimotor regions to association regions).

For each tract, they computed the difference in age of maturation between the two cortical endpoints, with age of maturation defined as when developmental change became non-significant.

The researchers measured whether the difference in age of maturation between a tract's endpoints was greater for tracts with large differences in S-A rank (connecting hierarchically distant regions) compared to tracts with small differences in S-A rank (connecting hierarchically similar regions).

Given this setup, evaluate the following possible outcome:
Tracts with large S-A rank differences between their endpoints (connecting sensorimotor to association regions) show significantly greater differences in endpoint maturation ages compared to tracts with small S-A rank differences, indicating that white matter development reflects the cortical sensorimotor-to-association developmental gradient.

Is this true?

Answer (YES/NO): YES